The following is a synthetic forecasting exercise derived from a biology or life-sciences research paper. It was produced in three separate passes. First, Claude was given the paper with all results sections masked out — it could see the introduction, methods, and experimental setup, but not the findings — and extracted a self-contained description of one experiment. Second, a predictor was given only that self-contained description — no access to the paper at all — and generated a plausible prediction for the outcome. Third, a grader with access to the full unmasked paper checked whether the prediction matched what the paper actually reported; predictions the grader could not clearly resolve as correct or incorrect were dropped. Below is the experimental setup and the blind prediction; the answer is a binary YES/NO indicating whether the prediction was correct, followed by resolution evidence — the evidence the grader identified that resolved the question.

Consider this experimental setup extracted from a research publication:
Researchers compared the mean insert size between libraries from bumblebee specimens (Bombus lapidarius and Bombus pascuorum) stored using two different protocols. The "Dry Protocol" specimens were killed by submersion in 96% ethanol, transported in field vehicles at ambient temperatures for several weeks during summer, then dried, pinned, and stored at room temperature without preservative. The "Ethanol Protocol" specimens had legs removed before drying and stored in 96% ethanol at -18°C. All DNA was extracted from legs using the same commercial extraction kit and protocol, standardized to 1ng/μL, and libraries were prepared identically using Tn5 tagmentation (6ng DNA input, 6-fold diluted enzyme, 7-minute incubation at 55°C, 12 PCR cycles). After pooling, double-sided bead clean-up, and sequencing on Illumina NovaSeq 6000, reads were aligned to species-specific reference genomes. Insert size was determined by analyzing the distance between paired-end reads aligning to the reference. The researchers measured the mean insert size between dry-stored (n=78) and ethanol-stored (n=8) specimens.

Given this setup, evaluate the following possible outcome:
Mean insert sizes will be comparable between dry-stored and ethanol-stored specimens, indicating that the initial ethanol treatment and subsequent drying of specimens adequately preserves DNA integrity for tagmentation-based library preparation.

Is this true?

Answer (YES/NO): NO